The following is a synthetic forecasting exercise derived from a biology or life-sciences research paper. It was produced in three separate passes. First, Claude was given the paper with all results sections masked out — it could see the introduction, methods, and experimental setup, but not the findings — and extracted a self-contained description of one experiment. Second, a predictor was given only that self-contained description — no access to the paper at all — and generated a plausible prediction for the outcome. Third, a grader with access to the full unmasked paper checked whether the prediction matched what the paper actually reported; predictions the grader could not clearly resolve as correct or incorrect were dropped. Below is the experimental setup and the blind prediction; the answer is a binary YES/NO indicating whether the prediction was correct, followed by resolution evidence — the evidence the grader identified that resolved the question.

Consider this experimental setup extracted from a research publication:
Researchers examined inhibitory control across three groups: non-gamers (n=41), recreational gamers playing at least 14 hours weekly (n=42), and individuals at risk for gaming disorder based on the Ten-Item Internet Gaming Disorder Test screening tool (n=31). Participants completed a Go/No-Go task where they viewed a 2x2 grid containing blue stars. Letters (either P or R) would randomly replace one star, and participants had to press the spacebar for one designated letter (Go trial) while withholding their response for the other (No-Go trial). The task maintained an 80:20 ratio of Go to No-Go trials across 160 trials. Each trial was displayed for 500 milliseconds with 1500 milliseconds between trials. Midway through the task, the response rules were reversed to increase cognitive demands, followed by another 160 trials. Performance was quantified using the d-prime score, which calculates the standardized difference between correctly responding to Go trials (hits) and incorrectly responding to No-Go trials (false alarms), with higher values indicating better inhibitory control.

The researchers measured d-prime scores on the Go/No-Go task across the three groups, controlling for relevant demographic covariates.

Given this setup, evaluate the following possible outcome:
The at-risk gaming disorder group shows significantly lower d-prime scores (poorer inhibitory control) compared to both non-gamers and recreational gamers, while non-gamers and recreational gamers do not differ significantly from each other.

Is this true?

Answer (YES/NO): NO